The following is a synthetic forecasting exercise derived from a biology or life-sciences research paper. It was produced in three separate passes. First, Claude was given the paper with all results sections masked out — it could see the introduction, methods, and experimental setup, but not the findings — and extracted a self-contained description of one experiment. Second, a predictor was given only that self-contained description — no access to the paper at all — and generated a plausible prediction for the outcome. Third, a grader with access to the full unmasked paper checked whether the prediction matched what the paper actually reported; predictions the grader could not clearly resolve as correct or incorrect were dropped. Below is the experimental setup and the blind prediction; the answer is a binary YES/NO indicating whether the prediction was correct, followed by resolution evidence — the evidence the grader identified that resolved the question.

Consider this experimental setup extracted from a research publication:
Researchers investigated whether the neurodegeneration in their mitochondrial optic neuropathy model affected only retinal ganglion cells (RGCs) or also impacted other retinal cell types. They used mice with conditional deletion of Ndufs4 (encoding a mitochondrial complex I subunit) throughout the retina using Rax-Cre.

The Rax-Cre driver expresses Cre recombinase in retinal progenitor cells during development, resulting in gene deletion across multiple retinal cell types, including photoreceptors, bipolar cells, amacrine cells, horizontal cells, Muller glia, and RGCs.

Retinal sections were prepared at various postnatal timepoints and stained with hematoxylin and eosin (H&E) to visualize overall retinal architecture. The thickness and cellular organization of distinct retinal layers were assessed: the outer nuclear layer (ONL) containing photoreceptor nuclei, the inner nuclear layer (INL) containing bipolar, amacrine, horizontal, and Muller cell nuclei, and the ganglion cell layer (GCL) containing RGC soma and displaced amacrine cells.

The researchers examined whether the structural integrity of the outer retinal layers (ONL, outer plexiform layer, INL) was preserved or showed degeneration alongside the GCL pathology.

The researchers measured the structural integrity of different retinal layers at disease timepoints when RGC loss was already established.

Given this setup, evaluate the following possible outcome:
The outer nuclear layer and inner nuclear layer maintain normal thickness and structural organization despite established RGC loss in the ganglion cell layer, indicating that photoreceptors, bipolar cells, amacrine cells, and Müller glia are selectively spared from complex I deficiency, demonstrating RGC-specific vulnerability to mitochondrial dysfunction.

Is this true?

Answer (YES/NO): YES